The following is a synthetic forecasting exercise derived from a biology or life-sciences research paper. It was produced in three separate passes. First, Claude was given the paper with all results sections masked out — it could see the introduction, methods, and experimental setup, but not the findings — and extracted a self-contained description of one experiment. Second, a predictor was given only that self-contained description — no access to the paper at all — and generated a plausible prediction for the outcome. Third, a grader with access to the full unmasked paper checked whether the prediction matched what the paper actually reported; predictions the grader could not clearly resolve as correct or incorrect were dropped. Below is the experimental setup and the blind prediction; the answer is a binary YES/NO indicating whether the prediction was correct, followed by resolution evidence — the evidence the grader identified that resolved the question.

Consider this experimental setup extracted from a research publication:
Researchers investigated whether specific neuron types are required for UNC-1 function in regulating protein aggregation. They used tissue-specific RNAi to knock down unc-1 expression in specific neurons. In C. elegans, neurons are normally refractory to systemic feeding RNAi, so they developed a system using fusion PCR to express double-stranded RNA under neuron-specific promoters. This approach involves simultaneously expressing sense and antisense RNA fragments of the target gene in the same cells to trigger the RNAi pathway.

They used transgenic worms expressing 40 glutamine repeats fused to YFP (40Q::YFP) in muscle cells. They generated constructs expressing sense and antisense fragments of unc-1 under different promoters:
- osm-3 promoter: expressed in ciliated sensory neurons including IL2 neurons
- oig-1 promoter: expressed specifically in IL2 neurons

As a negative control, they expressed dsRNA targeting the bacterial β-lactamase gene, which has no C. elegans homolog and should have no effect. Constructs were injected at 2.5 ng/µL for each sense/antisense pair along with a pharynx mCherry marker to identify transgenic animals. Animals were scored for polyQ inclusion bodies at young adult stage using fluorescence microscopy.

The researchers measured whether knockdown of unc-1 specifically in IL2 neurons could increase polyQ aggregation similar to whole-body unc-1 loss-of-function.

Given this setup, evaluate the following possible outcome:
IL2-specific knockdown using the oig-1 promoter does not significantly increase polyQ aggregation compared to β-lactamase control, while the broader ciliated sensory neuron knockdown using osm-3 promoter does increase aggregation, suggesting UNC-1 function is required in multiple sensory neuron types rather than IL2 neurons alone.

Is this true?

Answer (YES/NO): NO